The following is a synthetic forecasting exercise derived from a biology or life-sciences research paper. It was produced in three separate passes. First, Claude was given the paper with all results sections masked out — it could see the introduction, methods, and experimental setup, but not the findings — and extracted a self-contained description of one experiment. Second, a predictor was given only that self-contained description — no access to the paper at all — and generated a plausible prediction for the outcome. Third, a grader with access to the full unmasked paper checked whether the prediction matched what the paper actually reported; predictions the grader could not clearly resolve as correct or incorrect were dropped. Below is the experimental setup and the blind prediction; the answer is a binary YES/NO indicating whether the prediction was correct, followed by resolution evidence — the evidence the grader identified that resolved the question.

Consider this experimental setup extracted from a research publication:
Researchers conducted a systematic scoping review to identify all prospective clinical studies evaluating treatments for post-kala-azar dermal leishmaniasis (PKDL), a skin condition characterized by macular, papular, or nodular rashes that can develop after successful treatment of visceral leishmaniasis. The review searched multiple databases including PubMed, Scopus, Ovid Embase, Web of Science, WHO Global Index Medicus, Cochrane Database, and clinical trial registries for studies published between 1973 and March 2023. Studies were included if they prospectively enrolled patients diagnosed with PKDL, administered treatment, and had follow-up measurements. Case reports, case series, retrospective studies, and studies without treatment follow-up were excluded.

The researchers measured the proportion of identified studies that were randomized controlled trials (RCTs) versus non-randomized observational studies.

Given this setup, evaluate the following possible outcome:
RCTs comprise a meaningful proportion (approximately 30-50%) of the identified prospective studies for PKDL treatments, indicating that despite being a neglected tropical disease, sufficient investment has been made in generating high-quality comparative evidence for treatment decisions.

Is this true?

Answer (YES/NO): NO